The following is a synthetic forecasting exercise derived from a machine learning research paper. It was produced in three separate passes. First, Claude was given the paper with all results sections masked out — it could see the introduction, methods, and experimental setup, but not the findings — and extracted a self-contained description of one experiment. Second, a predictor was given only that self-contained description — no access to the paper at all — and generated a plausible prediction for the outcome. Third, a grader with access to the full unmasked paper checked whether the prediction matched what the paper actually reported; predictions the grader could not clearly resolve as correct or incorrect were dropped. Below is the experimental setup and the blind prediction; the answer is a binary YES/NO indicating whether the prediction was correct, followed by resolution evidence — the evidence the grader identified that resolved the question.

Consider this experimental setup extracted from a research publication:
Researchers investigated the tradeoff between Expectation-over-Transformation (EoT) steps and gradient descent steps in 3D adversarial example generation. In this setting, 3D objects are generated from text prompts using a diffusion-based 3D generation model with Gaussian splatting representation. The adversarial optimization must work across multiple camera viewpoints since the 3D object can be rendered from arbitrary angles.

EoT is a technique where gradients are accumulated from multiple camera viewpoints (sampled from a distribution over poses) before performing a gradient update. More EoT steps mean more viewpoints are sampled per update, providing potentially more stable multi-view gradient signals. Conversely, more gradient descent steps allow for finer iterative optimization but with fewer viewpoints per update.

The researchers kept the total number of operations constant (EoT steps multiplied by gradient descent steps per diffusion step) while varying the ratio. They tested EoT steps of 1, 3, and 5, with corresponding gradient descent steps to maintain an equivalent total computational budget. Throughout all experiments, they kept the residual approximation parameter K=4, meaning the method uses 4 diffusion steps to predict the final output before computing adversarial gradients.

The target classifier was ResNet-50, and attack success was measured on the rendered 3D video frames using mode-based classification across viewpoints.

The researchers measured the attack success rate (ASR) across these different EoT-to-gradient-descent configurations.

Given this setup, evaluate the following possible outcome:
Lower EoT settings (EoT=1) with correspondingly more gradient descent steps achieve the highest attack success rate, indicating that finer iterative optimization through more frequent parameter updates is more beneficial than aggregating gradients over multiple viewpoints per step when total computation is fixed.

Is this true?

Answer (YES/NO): NO